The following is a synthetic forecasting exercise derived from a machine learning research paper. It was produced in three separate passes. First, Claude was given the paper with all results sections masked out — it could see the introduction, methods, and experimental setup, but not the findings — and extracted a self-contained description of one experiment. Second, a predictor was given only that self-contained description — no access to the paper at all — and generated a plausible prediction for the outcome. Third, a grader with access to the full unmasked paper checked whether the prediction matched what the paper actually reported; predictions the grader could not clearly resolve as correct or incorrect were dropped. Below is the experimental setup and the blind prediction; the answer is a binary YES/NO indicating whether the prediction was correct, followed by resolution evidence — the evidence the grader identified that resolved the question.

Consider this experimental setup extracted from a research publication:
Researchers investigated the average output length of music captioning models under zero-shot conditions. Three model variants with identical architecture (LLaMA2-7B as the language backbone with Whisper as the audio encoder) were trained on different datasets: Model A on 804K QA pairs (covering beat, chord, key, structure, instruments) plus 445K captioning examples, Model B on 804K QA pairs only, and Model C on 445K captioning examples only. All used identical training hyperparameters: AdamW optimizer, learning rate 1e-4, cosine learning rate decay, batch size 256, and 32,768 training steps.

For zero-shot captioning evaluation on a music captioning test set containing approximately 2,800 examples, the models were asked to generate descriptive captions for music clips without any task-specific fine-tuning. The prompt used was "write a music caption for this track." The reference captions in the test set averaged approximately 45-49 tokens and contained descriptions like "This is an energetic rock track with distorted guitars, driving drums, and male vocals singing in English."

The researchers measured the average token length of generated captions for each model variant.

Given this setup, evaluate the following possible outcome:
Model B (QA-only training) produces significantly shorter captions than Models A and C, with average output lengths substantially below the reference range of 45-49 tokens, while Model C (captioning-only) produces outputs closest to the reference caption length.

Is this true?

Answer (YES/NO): NO